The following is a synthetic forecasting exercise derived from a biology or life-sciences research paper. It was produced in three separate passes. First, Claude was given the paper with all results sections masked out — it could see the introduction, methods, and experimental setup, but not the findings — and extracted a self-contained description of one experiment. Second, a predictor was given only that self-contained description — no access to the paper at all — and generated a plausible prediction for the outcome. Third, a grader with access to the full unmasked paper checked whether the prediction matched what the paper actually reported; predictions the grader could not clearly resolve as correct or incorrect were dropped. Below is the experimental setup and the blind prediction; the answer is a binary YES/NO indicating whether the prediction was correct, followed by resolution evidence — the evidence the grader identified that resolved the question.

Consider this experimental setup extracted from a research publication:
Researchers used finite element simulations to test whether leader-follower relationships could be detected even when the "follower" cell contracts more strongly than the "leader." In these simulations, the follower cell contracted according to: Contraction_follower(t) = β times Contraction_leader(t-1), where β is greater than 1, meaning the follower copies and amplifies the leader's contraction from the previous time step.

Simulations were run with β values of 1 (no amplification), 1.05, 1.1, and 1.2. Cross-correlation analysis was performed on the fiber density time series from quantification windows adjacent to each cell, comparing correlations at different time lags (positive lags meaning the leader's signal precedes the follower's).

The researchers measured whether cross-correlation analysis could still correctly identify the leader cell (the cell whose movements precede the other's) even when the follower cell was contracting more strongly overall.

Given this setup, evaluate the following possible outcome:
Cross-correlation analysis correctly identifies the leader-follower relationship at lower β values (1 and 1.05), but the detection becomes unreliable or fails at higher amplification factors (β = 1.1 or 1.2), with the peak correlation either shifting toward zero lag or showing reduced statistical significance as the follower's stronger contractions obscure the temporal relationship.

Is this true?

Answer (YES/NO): NO